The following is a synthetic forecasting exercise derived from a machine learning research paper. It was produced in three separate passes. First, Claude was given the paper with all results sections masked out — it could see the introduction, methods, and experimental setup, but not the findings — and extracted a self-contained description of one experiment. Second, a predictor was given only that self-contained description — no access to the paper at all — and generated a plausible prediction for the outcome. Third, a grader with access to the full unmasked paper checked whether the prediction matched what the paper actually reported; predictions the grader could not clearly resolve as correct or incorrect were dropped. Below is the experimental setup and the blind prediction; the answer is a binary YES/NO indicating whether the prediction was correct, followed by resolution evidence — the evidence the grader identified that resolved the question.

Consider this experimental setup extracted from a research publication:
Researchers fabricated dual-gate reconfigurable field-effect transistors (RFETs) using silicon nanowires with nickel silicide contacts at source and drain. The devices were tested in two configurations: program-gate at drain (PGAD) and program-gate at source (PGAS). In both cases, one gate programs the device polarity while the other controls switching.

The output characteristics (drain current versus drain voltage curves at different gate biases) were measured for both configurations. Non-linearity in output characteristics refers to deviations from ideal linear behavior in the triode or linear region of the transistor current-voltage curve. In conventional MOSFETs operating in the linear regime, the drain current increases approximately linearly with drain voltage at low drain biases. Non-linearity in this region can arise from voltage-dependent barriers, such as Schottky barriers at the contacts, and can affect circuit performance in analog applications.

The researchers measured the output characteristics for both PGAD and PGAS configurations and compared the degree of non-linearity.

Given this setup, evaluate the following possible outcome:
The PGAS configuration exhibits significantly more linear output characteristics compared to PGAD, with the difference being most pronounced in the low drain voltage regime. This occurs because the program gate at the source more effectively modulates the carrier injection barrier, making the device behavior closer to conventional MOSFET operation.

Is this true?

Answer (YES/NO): NO